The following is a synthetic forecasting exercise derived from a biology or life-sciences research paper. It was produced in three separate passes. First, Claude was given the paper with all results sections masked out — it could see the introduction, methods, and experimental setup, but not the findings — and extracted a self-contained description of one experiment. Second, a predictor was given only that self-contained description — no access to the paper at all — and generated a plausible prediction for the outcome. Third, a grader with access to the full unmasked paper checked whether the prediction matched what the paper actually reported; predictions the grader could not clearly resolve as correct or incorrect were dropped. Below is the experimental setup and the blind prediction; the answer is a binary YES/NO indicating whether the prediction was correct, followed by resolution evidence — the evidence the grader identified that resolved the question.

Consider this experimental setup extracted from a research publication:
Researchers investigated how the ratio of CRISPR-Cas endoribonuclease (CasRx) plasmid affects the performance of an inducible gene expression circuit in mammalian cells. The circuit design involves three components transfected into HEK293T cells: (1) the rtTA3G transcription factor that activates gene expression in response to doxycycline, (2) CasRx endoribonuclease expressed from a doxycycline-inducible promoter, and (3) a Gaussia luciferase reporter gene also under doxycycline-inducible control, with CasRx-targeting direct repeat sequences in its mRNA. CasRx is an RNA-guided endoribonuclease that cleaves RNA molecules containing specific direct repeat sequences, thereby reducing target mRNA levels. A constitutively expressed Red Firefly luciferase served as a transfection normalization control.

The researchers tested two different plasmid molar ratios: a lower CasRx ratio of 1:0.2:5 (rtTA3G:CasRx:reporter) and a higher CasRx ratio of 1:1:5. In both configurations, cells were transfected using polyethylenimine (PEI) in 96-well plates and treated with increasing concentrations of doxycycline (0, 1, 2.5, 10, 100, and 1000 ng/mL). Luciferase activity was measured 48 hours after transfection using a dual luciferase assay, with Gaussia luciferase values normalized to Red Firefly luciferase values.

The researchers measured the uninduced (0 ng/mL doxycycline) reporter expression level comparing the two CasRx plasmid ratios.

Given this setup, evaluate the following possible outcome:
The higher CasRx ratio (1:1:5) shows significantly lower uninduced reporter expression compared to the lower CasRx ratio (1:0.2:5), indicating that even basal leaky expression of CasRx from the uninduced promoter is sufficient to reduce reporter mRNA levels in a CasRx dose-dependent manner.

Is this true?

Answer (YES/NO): YES